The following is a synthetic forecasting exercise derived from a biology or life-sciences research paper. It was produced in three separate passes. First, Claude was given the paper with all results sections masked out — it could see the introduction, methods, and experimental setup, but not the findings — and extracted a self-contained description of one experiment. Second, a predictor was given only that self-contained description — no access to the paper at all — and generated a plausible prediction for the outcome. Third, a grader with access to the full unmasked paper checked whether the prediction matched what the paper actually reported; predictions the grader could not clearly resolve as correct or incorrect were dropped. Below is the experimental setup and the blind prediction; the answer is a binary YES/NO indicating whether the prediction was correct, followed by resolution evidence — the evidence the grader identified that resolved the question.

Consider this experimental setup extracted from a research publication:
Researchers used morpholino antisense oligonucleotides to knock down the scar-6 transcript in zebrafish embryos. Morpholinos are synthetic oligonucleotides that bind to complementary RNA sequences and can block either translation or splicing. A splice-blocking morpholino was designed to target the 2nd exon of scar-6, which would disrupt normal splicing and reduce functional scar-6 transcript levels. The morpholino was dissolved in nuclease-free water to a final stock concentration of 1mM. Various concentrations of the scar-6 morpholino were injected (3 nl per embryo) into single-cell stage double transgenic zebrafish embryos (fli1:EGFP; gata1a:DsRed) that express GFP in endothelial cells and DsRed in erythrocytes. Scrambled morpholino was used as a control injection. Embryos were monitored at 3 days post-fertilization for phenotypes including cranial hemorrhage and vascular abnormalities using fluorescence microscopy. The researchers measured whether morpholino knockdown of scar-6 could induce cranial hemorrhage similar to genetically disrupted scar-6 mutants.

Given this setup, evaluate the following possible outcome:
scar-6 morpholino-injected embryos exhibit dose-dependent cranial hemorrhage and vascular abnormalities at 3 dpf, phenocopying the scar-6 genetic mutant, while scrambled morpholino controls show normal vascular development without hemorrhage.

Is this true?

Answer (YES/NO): NO